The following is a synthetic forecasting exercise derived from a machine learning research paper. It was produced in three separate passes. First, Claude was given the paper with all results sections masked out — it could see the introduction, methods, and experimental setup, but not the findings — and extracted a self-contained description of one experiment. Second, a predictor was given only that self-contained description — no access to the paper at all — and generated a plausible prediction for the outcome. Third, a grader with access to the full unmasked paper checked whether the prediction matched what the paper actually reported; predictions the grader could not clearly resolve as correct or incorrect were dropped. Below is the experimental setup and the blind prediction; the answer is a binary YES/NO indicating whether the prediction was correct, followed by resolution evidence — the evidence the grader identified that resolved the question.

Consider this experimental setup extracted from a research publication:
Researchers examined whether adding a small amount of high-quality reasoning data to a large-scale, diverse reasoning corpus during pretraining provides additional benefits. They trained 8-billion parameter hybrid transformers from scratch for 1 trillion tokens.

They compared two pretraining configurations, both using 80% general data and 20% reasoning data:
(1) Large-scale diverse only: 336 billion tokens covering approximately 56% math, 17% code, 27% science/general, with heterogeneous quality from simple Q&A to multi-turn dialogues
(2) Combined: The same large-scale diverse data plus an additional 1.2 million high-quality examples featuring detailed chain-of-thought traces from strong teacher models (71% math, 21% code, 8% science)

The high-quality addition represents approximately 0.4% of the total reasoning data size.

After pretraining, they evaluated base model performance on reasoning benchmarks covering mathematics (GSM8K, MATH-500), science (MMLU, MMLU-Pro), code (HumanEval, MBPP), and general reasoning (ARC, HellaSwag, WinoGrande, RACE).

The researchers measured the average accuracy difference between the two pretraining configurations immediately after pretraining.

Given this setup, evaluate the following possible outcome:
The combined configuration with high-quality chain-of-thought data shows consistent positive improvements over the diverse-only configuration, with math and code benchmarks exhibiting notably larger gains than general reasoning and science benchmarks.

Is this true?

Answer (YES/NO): NO